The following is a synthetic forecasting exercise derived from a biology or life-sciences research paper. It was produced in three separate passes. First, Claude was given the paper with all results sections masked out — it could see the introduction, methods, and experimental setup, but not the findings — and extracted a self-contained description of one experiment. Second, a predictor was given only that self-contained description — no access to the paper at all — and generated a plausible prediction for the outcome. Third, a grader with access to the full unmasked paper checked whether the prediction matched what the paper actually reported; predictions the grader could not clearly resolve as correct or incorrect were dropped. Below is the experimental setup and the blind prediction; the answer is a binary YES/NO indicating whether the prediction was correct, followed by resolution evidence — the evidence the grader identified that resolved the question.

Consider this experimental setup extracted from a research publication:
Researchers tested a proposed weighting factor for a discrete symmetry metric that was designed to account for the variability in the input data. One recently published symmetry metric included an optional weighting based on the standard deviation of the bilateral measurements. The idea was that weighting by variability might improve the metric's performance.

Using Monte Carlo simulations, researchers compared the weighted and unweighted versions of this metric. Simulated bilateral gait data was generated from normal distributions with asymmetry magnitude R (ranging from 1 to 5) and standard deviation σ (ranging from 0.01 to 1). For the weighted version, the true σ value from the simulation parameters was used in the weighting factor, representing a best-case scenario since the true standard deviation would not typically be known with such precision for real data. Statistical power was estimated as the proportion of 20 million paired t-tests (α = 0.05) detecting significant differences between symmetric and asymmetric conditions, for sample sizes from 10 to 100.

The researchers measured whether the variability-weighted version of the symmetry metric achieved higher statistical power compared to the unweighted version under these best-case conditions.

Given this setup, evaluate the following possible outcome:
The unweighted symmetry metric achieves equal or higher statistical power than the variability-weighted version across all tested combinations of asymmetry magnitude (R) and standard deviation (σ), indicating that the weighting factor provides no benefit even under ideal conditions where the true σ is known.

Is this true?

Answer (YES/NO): NO